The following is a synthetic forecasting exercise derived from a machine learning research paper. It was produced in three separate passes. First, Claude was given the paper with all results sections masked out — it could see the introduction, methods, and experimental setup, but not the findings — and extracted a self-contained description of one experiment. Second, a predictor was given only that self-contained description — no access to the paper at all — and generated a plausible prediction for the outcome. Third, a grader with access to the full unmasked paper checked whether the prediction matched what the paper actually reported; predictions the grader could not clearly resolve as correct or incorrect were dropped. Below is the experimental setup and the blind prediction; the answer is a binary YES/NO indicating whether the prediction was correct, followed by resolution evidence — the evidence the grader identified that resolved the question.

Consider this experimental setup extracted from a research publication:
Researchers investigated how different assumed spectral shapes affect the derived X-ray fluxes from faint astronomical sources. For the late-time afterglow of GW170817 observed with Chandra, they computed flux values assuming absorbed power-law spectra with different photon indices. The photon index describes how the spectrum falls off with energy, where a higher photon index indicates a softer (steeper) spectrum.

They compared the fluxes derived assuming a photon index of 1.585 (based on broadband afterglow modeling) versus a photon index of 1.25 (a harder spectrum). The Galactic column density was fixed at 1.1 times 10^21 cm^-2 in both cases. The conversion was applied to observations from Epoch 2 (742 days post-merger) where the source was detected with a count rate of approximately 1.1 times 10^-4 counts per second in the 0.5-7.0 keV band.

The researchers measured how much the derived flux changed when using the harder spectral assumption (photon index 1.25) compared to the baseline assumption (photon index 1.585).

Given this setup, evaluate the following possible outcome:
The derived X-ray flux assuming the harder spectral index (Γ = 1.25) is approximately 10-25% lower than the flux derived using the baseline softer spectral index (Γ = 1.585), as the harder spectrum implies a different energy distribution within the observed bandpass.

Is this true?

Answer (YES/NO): NO